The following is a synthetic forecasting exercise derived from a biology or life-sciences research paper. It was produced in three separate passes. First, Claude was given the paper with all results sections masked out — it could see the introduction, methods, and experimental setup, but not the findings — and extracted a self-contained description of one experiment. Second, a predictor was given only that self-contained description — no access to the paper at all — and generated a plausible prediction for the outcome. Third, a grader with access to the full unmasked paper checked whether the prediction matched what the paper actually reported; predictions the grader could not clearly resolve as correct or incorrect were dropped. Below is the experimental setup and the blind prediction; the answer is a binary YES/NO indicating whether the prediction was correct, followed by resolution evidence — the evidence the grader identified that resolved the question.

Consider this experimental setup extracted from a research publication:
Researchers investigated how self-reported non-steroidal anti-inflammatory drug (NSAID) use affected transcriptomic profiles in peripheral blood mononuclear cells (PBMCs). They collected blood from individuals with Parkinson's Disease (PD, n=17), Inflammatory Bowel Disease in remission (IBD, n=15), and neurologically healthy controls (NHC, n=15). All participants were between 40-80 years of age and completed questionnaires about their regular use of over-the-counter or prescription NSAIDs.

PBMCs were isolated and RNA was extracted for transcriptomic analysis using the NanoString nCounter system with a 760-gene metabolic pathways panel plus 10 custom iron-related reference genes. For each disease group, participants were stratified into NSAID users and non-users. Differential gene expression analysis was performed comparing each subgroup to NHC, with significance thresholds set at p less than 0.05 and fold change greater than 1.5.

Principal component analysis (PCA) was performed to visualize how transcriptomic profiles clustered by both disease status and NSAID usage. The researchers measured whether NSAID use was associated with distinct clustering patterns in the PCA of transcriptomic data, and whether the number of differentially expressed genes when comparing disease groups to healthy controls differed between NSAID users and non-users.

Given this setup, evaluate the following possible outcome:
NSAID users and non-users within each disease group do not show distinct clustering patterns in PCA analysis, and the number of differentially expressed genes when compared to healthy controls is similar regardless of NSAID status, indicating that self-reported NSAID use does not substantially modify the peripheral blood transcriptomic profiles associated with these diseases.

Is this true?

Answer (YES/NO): NO